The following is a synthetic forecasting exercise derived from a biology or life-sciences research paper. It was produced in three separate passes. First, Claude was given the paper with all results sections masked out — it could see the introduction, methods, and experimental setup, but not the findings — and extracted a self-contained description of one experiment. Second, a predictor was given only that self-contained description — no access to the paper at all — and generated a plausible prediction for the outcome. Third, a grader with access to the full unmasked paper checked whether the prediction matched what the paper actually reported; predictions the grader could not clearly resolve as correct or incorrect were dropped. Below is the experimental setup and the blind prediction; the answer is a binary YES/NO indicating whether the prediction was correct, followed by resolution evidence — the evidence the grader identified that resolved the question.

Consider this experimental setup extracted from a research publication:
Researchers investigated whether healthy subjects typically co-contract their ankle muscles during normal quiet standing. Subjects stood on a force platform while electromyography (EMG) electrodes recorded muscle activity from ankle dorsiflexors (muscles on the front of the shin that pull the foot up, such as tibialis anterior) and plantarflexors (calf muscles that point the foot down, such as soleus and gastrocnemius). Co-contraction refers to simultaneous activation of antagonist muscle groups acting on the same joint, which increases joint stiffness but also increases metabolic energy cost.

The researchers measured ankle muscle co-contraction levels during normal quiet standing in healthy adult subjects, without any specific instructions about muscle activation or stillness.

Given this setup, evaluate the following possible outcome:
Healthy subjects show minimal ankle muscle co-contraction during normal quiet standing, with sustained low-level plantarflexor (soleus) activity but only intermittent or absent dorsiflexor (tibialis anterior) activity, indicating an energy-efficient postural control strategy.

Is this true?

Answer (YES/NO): YES